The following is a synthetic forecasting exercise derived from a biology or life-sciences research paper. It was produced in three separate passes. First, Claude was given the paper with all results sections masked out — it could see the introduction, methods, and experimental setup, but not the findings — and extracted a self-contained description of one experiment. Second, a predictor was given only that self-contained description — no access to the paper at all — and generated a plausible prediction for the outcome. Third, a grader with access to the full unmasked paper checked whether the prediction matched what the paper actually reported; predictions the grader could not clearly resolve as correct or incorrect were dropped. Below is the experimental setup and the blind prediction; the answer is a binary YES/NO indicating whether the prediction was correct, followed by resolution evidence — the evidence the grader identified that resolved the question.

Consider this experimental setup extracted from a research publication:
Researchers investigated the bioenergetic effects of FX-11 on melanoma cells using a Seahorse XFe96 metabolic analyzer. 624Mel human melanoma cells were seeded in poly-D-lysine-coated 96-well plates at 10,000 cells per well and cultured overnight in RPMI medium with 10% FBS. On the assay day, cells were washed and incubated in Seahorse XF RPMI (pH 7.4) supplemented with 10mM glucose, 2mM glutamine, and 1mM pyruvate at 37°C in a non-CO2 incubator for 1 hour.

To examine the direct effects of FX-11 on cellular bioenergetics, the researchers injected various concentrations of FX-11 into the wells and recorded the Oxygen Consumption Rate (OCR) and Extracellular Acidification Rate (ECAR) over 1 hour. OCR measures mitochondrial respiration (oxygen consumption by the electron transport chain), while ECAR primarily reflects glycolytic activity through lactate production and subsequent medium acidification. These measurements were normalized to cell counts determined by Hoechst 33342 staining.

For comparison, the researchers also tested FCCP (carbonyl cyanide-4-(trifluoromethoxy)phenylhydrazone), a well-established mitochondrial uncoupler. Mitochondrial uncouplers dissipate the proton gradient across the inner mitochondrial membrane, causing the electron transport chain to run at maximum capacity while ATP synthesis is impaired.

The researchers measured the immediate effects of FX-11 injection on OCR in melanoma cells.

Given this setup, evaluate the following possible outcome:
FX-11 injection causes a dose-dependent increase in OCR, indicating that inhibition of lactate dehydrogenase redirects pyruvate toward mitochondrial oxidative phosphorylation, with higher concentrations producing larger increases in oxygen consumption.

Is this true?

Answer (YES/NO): NO